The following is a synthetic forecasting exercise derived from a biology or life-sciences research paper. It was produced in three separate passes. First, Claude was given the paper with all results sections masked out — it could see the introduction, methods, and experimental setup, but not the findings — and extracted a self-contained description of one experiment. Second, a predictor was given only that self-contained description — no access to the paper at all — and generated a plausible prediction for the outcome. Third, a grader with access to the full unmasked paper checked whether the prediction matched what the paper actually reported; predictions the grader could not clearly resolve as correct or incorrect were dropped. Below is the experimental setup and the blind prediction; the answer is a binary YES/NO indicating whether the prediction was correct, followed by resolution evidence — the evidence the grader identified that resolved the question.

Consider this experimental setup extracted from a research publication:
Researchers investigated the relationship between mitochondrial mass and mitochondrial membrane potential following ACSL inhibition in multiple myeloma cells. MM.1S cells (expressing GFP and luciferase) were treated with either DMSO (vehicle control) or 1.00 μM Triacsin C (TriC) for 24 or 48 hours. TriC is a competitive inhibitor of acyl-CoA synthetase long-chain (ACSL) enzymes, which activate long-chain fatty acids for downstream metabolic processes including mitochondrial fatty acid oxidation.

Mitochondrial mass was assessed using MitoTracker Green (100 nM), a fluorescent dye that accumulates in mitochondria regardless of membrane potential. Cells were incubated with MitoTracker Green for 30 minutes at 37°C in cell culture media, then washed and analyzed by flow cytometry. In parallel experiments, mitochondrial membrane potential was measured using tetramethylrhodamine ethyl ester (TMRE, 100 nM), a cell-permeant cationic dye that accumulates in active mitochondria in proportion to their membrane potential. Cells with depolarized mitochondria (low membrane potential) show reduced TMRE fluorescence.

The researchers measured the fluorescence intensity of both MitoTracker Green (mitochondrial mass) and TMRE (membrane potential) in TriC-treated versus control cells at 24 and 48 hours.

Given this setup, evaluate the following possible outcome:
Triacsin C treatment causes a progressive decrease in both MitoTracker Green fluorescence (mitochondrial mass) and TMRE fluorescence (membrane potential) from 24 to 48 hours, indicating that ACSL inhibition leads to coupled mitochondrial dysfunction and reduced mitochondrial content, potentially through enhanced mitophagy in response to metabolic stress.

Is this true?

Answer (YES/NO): NO